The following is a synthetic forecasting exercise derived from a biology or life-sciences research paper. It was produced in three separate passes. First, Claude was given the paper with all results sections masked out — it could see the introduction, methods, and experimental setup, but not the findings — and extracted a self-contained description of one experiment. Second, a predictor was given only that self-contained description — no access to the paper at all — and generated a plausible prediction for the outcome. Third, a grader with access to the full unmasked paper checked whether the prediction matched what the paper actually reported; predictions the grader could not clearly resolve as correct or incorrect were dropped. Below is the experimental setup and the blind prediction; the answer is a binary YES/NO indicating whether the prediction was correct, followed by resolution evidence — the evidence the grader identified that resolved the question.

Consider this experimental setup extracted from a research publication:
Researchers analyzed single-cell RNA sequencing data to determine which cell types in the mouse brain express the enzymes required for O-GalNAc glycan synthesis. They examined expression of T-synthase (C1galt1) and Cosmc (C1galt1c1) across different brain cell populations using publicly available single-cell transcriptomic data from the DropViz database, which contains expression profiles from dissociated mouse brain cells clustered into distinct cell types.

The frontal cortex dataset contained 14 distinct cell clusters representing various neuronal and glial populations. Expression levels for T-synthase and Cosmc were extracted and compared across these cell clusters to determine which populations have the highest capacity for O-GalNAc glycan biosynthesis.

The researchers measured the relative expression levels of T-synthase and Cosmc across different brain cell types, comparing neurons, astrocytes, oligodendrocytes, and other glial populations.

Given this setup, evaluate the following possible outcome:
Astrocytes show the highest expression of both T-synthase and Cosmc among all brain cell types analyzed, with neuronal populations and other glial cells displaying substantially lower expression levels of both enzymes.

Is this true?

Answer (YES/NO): NO